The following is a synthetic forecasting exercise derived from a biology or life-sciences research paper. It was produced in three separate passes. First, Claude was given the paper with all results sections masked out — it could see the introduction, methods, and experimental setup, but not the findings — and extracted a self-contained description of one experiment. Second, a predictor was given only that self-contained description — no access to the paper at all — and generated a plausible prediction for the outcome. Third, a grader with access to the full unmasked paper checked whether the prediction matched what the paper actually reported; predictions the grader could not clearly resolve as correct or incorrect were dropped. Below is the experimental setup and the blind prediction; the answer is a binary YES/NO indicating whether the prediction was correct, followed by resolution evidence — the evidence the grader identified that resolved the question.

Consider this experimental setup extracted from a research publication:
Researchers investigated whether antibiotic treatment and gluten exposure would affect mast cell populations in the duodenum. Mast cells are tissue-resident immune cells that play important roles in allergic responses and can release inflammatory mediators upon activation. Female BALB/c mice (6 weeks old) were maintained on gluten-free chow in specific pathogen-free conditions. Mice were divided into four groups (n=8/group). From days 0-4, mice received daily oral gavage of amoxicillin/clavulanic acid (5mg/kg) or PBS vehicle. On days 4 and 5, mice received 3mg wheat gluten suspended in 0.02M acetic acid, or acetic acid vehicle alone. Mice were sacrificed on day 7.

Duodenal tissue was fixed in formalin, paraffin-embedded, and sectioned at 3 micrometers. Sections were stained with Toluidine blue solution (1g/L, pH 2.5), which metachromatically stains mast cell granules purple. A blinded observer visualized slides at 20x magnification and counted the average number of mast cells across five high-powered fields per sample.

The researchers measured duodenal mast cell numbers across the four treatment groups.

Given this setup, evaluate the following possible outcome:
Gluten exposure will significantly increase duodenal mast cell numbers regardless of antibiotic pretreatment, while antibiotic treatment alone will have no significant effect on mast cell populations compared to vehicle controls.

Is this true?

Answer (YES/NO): NO